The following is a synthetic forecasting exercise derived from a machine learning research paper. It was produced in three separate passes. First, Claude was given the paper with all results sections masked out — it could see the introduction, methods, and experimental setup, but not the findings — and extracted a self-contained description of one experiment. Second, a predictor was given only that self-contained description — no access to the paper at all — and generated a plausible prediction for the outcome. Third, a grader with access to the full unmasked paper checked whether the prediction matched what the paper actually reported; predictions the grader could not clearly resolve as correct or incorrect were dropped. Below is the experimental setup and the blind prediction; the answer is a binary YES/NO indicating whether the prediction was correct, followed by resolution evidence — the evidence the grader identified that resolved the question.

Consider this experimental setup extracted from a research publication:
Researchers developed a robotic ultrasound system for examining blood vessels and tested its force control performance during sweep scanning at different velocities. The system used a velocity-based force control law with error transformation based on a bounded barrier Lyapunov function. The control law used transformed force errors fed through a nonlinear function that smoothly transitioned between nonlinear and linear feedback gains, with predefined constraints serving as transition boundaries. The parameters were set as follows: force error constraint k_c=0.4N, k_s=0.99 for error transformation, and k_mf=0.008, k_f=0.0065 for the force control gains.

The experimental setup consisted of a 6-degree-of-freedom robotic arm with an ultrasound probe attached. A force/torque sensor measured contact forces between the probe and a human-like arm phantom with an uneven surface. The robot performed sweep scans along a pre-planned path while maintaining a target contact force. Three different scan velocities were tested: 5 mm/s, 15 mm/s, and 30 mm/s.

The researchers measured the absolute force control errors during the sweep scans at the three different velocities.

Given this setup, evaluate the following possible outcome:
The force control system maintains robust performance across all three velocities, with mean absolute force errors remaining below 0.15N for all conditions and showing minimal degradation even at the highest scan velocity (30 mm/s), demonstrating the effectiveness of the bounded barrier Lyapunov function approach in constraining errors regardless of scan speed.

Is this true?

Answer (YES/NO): NO